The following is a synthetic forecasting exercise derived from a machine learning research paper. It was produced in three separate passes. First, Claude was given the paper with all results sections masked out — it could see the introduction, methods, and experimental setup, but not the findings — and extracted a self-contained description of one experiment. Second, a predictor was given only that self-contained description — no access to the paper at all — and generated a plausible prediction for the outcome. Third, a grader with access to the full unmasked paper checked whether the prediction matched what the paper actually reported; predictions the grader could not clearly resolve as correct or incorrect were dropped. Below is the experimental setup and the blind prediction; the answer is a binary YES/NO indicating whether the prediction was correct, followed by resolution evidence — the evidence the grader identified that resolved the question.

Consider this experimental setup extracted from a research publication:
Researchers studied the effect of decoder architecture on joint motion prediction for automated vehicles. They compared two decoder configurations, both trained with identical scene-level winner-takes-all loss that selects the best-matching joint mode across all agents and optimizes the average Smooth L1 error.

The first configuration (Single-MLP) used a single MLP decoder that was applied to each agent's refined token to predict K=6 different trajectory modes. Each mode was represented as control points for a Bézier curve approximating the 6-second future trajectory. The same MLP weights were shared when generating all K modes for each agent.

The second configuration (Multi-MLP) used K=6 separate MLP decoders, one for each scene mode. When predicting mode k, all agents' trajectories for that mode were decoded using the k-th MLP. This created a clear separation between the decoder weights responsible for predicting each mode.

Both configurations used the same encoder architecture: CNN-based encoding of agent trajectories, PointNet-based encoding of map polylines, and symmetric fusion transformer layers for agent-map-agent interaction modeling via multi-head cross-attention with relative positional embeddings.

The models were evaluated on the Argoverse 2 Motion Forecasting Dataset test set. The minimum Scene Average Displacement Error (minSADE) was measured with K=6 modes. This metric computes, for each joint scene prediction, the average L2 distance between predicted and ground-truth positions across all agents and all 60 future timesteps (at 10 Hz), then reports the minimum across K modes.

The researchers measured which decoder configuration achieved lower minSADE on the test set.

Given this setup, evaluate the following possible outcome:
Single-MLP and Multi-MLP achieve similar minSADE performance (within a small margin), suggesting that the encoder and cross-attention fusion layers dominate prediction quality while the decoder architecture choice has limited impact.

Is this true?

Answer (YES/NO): NO